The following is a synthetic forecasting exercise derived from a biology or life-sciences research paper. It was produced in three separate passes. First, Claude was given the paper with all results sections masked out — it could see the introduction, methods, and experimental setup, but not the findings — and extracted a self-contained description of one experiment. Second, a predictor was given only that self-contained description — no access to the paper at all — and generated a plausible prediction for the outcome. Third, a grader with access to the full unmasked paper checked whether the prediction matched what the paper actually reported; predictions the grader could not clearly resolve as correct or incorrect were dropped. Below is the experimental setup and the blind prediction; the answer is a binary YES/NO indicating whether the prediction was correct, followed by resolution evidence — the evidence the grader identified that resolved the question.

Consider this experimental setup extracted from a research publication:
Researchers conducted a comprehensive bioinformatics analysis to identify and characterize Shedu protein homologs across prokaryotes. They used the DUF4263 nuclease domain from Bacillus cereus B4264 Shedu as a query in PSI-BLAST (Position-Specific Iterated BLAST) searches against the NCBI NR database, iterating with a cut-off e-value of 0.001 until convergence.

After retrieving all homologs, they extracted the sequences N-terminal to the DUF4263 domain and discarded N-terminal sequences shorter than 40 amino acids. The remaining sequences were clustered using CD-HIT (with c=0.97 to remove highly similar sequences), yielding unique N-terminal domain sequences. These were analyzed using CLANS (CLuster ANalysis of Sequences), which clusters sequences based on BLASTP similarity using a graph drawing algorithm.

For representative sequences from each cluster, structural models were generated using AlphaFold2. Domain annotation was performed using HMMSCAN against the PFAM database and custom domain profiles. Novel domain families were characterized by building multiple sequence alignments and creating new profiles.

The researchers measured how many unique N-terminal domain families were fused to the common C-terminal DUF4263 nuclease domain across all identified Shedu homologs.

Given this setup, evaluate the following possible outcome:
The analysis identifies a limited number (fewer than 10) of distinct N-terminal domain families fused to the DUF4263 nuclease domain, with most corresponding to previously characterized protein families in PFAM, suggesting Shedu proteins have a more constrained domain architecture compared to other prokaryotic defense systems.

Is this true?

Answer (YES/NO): NO